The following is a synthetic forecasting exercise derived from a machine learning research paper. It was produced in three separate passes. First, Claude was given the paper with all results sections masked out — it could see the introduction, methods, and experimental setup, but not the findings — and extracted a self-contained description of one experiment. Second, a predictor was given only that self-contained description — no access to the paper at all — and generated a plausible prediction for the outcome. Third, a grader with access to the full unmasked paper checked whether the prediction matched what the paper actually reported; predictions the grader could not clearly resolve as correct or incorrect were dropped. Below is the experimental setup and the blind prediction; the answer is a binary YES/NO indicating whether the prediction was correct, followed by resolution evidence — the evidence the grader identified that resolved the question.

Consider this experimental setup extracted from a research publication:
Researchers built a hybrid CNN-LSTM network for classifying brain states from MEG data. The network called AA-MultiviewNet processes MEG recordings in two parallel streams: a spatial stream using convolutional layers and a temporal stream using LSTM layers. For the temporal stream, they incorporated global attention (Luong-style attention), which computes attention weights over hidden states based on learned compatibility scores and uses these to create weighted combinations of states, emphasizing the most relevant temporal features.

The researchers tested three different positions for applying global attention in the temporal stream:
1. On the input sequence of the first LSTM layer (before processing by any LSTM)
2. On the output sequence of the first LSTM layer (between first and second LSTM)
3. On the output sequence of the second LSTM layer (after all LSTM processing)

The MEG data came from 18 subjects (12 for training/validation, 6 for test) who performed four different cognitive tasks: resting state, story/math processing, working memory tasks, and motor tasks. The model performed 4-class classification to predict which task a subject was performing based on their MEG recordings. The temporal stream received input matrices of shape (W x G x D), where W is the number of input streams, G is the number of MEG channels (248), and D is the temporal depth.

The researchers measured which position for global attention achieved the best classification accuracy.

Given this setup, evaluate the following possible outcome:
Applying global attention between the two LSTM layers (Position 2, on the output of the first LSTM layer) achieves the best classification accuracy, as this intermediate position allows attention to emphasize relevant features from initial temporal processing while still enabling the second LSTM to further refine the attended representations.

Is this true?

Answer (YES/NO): NO